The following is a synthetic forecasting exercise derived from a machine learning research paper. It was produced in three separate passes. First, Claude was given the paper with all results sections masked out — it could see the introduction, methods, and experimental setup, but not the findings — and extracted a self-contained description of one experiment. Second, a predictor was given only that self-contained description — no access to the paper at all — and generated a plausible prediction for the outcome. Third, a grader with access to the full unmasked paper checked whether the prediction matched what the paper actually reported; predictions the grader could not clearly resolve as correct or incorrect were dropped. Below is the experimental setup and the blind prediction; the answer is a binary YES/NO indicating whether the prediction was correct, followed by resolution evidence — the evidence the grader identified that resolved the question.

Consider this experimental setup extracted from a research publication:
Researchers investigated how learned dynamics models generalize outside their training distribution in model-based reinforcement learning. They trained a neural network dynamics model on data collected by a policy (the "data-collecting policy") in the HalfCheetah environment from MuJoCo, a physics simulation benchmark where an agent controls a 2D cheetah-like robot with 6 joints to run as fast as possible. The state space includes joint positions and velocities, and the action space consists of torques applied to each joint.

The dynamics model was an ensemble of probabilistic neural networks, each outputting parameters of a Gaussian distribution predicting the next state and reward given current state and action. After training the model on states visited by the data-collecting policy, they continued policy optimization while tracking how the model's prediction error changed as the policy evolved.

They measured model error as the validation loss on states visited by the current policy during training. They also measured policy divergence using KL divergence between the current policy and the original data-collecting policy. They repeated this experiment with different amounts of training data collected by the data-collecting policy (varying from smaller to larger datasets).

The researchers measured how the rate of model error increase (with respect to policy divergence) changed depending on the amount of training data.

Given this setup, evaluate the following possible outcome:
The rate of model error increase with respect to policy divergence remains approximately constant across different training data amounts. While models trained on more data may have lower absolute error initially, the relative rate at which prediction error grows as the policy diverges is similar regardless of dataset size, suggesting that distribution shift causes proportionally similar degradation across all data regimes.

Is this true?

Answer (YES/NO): NO